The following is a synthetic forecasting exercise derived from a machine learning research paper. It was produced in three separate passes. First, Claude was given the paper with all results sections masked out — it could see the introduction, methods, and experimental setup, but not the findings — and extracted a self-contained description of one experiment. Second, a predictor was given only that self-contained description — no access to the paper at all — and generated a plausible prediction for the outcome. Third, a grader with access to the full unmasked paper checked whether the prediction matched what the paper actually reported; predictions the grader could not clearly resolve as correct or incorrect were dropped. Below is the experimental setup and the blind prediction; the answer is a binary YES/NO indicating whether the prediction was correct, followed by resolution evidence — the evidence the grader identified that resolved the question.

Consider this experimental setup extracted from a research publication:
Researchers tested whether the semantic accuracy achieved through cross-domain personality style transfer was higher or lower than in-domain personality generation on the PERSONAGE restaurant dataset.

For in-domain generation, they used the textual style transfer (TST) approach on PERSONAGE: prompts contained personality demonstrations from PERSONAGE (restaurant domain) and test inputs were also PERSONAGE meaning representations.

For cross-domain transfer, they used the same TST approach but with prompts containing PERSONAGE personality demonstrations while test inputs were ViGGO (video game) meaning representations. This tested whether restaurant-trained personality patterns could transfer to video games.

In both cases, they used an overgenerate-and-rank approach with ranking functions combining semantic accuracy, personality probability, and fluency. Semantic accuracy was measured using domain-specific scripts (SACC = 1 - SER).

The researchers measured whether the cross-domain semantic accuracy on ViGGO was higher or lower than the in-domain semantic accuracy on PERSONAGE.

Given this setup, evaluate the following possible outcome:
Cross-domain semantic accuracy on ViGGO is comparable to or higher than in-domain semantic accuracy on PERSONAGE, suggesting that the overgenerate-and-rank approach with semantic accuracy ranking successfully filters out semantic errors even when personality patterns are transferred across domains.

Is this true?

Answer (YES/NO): YES